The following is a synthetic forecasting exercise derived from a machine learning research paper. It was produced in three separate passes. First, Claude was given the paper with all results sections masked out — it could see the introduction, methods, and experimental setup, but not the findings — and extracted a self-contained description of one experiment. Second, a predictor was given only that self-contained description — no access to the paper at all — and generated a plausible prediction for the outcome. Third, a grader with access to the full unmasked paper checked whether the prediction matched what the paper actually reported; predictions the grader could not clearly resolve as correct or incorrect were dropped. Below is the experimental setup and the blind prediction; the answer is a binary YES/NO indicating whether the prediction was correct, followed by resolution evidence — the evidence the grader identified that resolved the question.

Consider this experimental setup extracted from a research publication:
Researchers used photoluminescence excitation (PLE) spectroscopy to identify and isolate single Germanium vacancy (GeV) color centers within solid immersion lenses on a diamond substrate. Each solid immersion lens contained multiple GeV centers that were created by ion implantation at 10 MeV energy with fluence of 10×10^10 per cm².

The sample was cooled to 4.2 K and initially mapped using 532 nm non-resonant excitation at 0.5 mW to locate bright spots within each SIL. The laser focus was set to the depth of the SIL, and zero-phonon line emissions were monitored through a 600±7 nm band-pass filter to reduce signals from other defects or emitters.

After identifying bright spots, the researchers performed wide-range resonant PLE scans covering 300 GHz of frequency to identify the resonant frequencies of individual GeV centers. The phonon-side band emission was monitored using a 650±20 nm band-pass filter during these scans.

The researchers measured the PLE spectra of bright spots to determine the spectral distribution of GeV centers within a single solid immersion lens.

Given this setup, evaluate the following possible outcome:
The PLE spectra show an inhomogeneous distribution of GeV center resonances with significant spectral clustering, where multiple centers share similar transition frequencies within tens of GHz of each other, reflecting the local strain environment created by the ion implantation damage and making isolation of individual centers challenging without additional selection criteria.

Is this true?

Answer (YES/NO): NO